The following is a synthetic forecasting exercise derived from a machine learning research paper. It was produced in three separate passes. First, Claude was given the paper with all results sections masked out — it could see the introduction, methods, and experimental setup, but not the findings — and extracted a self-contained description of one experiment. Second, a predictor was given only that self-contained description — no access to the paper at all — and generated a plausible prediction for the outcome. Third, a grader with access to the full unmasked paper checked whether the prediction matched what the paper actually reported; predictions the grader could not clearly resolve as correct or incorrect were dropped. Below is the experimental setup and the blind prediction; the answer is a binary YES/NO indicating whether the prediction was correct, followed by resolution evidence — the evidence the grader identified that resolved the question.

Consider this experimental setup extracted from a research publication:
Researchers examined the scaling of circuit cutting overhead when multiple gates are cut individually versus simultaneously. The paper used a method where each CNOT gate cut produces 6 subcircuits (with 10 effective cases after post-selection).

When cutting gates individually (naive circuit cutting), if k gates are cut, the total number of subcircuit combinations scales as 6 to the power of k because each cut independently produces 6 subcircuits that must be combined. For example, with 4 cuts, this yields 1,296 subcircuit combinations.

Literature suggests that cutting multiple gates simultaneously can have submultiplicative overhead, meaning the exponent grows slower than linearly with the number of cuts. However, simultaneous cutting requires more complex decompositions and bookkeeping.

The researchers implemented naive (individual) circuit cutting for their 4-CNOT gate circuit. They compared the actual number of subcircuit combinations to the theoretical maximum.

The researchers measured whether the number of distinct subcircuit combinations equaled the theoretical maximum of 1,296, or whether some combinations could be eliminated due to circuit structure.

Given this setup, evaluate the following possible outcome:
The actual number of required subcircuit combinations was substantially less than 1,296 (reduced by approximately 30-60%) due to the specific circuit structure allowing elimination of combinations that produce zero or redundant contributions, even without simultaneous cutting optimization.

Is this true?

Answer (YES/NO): NO